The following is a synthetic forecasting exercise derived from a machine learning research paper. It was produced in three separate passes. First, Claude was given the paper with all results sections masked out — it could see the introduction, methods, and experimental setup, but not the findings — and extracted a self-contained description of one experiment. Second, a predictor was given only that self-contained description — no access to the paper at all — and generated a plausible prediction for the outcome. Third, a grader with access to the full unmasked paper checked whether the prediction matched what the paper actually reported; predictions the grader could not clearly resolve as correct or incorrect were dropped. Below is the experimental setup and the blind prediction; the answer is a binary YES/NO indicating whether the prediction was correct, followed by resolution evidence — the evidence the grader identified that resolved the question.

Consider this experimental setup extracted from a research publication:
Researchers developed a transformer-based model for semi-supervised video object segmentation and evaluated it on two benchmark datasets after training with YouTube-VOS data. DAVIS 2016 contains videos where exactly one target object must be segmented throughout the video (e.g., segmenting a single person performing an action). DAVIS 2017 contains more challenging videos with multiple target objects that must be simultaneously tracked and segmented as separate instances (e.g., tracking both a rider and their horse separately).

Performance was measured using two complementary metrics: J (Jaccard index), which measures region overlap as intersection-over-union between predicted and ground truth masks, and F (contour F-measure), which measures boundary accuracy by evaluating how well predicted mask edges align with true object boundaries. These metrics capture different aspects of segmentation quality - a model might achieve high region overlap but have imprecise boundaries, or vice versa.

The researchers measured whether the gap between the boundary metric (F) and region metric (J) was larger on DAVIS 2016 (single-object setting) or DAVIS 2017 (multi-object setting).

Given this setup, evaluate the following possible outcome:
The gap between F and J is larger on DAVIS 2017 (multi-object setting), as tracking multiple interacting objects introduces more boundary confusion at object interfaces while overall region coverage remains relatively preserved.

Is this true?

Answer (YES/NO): YES